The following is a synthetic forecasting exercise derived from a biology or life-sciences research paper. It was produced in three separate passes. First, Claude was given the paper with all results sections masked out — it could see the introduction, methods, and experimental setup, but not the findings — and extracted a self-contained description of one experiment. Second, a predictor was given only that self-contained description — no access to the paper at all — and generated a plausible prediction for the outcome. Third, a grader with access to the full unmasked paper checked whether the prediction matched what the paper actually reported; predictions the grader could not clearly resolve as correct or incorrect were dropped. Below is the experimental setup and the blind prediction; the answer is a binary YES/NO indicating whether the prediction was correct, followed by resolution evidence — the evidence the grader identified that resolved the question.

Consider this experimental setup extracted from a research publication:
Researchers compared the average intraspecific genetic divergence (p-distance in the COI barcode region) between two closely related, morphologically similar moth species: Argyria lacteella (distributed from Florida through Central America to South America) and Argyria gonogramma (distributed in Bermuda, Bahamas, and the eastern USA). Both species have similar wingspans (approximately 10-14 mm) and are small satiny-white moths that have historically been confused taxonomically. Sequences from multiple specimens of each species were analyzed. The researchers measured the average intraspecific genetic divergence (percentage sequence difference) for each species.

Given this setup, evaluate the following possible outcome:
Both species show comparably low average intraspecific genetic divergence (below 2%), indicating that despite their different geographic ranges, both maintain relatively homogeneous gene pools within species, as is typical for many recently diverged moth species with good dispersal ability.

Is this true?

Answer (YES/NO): NO